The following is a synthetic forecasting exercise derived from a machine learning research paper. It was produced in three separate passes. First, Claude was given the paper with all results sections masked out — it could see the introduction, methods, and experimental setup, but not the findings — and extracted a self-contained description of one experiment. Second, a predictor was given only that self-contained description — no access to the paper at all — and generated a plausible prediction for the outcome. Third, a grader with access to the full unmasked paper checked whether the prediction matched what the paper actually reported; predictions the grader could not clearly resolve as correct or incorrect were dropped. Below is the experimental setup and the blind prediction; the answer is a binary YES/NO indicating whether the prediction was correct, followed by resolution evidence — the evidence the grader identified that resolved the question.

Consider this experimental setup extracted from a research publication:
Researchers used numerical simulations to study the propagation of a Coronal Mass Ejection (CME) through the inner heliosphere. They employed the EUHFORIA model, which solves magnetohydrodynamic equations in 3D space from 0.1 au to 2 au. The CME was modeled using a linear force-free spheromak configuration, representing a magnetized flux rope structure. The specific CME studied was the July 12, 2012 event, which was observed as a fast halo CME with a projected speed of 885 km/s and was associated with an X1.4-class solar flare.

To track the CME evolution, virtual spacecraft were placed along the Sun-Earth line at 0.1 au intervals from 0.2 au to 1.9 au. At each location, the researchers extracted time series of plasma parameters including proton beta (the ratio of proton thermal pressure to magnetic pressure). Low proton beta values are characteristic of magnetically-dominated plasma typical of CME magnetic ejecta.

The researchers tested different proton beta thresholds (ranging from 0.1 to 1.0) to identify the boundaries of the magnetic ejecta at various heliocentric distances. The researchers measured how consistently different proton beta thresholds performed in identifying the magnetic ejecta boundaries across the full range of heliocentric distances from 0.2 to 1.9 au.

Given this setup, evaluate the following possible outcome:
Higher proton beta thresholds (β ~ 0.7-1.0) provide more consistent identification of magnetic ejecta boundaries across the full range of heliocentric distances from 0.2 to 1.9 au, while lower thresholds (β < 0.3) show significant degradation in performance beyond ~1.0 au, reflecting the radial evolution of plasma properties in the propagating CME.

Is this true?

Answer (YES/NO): NO